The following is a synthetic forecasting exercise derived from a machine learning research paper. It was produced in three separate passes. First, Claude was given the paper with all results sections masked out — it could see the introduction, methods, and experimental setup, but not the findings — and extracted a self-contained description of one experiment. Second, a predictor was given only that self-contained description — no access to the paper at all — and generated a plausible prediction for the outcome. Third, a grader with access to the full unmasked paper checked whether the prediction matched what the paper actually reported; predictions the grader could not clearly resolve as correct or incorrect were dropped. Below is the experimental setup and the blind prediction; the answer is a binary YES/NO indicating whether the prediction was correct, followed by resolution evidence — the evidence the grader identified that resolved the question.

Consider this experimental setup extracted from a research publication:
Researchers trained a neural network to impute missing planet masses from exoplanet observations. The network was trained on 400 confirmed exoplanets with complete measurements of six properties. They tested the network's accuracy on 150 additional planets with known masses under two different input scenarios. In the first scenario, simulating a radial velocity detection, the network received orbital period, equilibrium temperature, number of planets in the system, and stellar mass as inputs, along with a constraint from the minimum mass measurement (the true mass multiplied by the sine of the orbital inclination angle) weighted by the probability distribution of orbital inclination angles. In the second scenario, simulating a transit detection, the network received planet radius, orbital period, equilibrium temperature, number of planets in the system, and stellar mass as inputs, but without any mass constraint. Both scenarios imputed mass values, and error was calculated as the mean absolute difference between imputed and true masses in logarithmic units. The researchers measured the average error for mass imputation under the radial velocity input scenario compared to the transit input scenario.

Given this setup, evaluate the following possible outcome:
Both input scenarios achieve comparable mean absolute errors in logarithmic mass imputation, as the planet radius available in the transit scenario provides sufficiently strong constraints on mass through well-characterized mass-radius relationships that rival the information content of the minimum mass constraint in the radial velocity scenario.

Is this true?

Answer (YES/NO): NO